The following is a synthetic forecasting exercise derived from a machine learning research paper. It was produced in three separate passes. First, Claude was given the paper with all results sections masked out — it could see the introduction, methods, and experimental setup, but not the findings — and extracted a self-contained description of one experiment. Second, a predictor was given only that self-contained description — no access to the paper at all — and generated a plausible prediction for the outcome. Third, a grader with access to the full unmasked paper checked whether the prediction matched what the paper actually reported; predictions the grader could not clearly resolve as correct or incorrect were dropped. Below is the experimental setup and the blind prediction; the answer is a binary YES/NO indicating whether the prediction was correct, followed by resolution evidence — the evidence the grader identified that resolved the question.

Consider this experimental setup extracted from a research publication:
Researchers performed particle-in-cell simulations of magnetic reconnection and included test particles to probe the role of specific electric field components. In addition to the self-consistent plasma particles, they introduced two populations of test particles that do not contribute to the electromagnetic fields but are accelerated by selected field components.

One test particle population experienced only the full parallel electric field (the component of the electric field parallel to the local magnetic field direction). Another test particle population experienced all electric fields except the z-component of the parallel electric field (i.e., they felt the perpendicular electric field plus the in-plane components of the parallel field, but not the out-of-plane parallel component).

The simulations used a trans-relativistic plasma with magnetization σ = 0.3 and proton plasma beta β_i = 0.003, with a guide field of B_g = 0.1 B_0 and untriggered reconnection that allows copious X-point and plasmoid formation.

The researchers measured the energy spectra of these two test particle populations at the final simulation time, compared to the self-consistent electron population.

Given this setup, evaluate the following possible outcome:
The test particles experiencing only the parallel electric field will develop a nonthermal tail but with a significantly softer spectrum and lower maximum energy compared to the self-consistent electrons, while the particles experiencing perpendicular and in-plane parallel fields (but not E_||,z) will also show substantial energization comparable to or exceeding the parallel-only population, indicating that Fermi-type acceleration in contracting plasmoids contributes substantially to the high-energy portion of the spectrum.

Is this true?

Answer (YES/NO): NO